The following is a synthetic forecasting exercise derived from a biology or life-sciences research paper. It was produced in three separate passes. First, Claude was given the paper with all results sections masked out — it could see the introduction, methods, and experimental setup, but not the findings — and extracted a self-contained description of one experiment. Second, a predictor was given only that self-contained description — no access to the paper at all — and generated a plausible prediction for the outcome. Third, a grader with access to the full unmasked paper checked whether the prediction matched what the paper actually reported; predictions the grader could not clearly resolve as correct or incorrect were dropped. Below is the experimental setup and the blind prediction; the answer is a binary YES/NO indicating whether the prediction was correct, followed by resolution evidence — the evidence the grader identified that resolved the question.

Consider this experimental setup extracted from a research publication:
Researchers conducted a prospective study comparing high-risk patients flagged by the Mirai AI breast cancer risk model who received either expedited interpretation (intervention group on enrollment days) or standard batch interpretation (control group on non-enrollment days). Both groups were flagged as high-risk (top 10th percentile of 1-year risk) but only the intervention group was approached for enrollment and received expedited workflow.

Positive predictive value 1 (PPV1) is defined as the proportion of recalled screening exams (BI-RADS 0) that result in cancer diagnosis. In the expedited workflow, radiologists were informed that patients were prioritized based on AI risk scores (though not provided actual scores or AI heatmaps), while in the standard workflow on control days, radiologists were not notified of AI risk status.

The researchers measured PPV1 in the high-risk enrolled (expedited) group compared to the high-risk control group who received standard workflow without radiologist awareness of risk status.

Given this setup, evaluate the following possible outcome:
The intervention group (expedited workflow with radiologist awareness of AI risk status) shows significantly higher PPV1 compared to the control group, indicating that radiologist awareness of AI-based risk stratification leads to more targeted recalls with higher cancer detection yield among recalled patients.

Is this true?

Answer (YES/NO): NO